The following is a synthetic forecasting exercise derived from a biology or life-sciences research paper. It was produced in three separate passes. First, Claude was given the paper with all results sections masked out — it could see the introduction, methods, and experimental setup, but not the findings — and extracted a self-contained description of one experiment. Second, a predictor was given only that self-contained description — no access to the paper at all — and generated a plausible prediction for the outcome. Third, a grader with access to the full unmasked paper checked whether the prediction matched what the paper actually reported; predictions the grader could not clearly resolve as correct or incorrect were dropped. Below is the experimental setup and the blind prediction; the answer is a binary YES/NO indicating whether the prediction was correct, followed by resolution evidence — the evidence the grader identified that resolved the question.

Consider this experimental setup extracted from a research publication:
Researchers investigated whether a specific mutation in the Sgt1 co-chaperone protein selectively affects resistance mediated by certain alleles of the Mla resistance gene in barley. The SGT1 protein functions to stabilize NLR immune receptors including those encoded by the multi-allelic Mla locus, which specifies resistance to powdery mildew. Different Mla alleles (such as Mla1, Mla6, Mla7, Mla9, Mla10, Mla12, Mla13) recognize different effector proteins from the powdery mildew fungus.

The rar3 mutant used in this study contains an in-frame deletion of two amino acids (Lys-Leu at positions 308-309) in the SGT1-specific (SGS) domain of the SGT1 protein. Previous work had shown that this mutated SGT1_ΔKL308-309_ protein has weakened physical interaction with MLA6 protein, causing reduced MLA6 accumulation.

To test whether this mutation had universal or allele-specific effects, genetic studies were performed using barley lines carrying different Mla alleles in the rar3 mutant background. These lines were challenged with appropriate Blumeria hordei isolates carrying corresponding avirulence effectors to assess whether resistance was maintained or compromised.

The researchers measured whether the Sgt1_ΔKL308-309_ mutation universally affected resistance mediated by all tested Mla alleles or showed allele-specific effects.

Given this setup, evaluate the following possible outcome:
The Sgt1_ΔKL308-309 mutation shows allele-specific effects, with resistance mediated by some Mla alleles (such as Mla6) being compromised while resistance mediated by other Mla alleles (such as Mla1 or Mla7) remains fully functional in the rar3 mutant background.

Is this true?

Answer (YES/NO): NO